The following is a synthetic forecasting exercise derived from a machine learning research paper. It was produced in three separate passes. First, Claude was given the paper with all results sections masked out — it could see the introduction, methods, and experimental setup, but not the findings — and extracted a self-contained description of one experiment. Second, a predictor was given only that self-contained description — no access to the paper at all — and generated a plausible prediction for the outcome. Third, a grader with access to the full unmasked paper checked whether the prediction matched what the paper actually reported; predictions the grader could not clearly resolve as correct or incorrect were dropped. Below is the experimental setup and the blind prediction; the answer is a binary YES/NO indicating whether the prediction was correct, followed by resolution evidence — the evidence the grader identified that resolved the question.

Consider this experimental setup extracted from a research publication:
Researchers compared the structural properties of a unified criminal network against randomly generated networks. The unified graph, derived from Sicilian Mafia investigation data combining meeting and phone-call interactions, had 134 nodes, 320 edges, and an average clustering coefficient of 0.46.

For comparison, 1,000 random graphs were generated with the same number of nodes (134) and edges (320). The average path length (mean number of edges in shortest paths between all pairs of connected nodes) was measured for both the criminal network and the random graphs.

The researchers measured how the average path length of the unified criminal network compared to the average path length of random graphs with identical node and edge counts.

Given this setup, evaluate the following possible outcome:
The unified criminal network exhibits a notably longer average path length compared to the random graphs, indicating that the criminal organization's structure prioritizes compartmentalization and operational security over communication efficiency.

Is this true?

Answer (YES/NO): NO